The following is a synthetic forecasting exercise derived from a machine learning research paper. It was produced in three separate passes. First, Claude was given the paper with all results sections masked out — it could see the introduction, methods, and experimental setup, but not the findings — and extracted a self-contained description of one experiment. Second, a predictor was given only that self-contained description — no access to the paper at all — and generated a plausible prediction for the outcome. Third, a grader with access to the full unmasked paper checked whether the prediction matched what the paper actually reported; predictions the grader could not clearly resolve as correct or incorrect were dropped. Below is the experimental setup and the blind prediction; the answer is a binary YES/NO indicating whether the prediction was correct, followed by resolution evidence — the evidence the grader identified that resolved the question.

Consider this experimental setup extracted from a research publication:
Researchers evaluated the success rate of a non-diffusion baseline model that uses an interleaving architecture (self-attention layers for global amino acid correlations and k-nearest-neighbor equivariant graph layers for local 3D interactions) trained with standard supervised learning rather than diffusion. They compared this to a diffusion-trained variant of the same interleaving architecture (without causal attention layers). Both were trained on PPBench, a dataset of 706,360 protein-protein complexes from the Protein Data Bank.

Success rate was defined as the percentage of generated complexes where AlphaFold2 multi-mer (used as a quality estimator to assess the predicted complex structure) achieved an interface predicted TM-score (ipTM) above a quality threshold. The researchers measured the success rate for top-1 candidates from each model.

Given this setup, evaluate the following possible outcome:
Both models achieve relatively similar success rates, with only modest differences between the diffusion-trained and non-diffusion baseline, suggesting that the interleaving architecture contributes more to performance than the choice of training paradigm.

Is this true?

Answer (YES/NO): YES